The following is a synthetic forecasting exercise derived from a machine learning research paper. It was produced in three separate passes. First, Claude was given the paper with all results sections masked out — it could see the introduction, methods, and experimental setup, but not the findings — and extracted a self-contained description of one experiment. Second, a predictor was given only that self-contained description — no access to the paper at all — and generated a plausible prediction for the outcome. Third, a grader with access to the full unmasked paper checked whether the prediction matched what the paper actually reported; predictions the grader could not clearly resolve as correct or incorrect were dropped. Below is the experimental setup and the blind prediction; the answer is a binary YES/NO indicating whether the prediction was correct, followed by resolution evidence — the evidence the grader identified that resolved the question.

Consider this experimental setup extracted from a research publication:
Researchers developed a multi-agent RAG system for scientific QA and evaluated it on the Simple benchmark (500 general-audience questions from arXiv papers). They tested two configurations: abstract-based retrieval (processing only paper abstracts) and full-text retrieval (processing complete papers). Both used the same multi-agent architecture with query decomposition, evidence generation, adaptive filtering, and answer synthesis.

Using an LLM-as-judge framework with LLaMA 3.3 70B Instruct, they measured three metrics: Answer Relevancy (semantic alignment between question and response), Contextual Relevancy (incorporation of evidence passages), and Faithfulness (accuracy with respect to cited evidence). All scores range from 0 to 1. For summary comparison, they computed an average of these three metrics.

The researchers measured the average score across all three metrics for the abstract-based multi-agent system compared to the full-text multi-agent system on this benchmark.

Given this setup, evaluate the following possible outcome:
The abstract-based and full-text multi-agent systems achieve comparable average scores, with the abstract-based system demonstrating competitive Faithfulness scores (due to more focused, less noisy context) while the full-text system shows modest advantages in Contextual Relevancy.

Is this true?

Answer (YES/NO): NO